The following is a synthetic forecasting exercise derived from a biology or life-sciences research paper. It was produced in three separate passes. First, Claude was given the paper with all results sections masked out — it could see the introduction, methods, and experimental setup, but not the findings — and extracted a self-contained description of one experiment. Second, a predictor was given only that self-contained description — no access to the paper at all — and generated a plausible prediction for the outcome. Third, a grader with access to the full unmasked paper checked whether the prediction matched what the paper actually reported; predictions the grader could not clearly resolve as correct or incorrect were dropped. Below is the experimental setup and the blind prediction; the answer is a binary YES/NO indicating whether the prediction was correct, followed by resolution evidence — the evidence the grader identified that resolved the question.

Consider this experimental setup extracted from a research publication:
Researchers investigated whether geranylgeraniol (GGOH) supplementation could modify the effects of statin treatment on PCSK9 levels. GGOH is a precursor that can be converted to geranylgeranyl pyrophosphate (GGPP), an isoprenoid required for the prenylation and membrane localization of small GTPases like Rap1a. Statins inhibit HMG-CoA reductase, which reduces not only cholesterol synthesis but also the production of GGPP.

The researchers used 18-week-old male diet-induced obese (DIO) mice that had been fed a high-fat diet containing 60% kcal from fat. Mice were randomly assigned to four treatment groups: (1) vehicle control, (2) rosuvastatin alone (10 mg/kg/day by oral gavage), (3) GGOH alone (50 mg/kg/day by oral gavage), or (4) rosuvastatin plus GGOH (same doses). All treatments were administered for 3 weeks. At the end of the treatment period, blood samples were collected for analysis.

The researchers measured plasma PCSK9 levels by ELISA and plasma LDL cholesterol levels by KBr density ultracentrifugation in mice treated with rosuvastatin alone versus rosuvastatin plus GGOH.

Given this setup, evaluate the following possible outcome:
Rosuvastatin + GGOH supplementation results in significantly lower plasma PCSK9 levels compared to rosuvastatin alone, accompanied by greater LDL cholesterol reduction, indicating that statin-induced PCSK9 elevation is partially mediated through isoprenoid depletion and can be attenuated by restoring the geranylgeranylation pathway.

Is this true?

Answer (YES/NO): YES